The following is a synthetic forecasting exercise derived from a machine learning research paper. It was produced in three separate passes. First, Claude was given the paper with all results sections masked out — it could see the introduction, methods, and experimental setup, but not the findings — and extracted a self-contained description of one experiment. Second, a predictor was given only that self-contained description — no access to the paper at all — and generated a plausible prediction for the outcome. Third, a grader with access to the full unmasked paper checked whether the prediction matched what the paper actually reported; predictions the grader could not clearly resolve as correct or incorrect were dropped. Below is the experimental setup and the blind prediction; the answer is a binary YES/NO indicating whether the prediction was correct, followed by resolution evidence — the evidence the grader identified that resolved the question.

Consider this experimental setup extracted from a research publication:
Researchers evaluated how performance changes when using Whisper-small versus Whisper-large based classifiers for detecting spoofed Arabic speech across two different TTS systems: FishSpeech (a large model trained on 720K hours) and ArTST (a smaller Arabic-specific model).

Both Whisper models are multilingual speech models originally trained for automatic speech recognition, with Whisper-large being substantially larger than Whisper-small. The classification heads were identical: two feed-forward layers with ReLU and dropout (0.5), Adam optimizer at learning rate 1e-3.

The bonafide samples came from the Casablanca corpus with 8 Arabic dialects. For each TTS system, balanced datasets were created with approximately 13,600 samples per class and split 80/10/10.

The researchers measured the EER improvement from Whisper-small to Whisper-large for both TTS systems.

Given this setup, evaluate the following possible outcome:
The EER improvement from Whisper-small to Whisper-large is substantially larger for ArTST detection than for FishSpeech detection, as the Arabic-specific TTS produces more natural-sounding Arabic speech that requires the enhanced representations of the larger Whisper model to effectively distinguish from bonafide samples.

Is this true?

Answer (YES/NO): NO